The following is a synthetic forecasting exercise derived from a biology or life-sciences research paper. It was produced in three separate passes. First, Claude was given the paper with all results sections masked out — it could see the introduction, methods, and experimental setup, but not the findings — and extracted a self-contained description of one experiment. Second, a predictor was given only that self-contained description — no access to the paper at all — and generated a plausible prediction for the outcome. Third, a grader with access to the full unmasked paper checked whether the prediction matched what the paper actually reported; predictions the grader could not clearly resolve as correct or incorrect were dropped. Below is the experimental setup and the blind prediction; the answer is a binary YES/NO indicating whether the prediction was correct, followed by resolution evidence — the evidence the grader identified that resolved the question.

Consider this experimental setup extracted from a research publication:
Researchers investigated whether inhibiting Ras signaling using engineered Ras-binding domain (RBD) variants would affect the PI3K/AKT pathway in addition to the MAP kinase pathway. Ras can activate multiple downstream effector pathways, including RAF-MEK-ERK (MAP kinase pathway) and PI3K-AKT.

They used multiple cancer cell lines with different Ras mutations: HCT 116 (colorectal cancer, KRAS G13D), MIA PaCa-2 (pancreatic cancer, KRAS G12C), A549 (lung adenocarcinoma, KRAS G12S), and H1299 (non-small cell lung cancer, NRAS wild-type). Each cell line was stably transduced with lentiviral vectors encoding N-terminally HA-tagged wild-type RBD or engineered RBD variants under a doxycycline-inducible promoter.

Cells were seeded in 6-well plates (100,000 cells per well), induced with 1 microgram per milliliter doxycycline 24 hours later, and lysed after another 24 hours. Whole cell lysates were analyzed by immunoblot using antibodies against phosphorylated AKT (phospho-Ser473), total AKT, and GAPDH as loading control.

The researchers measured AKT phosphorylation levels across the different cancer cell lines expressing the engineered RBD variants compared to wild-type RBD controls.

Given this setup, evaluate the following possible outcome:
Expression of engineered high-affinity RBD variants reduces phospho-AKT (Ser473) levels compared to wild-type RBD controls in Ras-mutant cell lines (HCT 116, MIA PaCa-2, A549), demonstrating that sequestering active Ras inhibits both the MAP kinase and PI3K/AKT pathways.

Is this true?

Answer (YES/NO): NO